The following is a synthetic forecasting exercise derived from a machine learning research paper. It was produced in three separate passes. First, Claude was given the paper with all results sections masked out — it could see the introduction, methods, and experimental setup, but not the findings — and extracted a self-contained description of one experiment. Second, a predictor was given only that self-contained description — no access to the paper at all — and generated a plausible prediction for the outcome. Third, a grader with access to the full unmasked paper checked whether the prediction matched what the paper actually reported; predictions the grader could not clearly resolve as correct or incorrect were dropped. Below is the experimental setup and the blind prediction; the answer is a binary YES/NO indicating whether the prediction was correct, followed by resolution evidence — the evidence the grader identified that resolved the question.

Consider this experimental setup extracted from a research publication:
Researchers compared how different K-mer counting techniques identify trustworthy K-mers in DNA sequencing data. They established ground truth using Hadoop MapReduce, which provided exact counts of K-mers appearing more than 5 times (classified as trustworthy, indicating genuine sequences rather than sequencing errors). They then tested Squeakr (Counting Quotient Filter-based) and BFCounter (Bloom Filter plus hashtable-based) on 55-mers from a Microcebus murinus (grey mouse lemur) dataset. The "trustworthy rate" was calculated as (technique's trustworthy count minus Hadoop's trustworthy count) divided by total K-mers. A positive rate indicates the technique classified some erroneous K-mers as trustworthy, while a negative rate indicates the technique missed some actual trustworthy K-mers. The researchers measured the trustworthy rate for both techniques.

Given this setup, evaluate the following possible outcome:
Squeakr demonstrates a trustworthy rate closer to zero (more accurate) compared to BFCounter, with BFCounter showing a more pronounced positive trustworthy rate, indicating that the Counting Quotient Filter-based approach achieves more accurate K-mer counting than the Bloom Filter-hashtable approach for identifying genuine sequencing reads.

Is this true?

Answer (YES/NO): NO